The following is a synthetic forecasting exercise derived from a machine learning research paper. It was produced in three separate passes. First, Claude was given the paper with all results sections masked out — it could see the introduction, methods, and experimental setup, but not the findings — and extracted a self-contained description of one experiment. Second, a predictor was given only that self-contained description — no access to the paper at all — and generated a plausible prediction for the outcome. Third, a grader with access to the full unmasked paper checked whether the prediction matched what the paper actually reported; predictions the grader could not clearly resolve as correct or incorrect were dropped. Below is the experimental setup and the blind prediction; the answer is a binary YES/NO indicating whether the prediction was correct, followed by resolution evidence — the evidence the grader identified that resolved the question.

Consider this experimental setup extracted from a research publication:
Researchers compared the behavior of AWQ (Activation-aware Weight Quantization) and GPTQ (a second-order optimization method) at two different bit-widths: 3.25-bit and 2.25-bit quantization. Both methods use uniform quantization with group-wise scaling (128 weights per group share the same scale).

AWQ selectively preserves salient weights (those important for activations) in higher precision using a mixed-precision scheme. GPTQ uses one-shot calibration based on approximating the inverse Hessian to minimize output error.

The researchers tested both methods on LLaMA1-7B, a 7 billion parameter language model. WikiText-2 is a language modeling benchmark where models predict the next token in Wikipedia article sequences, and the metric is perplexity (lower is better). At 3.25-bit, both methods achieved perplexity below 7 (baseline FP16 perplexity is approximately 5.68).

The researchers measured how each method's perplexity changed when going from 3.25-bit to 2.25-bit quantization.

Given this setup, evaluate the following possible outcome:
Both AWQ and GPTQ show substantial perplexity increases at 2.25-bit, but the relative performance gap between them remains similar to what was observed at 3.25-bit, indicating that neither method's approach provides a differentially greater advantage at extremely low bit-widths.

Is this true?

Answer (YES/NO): NO